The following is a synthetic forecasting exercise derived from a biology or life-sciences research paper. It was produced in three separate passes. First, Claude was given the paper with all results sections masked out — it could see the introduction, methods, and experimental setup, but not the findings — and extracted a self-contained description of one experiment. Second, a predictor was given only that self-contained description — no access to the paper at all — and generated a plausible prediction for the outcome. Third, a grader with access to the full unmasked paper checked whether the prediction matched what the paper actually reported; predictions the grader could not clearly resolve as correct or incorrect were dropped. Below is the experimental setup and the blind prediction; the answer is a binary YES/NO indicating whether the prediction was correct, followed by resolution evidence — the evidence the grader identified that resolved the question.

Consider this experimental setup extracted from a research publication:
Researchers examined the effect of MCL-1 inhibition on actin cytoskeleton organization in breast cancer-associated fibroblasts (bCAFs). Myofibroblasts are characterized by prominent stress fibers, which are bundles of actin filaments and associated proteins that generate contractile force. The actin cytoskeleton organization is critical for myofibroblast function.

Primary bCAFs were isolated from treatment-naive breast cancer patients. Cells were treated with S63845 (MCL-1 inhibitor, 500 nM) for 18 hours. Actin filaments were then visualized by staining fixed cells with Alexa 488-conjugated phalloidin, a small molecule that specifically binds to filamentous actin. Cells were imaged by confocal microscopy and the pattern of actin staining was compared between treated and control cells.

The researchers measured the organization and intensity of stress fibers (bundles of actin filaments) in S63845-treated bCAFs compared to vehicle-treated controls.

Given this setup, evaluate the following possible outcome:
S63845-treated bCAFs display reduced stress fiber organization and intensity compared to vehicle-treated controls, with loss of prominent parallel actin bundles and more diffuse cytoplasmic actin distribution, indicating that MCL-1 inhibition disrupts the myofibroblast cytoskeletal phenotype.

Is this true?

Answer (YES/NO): YES